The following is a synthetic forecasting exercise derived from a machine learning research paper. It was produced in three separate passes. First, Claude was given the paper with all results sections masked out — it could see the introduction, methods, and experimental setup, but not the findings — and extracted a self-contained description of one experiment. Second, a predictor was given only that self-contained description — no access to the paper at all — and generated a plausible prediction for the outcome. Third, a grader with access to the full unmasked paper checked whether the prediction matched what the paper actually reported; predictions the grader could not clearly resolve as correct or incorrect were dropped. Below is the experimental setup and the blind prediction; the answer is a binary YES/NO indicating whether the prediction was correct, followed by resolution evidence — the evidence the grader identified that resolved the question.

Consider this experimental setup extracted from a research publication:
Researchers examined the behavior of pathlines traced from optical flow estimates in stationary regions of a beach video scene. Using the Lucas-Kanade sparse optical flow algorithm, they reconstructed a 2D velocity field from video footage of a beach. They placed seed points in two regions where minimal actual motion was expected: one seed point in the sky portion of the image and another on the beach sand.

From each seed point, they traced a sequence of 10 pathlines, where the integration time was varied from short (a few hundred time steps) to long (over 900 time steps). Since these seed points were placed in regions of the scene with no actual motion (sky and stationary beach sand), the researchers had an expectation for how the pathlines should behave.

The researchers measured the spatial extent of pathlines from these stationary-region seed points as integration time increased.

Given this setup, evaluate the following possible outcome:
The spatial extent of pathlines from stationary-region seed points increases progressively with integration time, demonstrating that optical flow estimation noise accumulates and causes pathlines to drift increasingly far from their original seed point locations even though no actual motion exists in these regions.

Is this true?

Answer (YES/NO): YES